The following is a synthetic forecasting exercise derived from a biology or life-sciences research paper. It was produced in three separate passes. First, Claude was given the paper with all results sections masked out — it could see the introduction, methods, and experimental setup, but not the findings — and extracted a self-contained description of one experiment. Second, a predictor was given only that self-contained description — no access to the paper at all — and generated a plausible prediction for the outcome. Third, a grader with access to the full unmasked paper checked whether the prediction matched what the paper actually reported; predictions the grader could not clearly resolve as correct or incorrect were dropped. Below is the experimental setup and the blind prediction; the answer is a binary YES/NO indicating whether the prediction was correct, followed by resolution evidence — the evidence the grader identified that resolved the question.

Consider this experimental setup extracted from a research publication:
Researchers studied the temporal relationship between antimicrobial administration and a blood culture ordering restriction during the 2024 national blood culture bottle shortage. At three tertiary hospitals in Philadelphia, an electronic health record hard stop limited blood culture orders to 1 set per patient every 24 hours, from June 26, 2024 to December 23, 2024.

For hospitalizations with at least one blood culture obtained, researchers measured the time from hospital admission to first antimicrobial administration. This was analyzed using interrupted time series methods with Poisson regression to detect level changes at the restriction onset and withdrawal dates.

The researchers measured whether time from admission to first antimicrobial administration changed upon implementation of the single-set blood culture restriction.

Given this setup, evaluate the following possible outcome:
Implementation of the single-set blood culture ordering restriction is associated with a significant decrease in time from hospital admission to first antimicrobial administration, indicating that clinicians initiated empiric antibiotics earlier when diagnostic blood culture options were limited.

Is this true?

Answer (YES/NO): NO